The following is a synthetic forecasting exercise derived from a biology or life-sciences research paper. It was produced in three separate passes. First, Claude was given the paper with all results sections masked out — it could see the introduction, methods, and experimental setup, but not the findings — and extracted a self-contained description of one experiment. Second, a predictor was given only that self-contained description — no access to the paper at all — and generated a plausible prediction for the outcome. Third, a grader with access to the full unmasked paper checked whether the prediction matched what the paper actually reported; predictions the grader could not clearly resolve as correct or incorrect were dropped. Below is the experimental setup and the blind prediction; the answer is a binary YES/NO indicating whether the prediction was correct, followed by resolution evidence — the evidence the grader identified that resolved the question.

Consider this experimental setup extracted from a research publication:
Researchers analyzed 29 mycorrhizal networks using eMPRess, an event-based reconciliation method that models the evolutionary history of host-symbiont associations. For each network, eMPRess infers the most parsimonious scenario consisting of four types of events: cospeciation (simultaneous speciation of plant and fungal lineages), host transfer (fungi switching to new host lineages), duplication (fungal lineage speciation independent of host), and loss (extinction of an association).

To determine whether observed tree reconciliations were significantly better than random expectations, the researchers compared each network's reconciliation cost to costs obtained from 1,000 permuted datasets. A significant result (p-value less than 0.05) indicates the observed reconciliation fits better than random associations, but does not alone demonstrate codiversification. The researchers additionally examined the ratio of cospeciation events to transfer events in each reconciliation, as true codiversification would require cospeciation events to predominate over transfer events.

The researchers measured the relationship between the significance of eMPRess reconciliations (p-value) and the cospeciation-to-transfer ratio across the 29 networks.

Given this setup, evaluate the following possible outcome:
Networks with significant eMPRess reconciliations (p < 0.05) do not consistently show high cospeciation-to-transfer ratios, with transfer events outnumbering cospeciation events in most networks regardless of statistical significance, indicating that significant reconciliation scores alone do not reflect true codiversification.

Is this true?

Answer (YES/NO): YES